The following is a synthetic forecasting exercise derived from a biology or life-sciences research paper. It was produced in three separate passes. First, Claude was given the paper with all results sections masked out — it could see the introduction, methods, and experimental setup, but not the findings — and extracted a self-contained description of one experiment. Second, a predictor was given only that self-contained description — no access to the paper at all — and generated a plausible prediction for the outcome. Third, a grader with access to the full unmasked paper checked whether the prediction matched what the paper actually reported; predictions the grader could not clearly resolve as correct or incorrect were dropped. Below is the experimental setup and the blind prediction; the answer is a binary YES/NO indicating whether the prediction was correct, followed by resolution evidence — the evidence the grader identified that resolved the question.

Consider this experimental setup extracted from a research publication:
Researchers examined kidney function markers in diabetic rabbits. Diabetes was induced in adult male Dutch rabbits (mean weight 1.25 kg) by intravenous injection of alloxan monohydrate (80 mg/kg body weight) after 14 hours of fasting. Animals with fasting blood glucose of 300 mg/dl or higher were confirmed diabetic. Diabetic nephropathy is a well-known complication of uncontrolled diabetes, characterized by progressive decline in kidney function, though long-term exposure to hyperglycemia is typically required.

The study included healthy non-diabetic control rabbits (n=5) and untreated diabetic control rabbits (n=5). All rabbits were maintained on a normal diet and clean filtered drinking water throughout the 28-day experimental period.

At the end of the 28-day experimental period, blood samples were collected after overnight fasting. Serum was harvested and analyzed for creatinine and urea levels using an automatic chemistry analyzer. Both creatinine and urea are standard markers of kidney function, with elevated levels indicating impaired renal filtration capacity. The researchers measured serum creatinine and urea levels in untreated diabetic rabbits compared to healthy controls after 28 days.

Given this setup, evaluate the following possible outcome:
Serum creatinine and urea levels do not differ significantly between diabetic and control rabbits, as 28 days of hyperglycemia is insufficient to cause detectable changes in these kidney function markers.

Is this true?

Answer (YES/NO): NO